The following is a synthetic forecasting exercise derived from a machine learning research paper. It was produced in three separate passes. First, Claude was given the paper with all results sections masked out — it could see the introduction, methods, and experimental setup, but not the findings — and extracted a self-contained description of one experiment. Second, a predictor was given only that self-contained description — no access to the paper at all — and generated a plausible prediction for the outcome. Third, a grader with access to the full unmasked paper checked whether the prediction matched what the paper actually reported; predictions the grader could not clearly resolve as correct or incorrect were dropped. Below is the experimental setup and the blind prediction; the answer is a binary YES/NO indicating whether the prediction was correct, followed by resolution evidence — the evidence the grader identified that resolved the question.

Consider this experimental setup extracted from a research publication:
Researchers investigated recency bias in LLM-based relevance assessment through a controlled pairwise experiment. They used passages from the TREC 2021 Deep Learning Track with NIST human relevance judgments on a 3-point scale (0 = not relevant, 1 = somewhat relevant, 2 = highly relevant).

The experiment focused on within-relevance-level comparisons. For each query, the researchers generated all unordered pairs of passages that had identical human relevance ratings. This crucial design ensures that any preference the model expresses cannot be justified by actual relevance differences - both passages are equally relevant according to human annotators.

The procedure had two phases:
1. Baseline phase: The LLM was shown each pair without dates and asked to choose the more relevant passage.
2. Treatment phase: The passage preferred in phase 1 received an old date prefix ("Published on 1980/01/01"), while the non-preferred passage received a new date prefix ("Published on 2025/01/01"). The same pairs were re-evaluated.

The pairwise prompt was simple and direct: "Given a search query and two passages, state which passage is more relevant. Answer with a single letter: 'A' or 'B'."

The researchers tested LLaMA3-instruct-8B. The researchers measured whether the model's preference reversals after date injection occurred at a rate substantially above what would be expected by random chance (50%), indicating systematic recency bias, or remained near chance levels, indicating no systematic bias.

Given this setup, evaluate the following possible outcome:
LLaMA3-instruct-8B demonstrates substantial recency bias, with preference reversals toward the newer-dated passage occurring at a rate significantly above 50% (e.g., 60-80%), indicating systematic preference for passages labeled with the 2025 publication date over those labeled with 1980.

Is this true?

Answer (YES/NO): NO